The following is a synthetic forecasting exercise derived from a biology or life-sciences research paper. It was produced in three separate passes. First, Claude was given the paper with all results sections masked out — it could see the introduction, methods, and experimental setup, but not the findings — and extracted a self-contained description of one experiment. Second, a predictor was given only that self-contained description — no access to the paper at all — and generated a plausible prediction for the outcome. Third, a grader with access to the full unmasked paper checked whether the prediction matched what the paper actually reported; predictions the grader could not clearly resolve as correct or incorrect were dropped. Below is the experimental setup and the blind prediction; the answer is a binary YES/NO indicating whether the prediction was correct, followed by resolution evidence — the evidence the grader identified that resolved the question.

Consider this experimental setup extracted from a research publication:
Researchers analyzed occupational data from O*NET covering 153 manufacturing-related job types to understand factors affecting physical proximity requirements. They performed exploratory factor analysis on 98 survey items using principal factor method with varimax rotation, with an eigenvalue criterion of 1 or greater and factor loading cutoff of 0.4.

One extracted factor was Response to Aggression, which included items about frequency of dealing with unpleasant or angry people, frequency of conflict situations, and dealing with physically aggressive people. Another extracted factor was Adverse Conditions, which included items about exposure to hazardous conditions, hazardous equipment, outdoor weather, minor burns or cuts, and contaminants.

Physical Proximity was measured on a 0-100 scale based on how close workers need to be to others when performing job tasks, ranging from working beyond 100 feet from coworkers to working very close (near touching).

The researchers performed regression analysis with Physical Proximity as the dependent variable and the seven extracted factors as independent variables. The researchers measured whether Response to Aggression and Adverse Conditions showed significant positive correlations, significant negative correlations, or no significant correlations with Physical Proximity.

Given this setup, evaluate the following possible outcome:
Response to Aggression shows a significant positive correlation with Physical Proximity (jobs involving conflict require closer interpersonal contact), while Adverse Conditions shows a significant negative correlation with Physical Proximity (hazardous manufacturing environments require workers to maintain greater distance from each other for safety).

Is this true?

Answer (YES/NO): NO